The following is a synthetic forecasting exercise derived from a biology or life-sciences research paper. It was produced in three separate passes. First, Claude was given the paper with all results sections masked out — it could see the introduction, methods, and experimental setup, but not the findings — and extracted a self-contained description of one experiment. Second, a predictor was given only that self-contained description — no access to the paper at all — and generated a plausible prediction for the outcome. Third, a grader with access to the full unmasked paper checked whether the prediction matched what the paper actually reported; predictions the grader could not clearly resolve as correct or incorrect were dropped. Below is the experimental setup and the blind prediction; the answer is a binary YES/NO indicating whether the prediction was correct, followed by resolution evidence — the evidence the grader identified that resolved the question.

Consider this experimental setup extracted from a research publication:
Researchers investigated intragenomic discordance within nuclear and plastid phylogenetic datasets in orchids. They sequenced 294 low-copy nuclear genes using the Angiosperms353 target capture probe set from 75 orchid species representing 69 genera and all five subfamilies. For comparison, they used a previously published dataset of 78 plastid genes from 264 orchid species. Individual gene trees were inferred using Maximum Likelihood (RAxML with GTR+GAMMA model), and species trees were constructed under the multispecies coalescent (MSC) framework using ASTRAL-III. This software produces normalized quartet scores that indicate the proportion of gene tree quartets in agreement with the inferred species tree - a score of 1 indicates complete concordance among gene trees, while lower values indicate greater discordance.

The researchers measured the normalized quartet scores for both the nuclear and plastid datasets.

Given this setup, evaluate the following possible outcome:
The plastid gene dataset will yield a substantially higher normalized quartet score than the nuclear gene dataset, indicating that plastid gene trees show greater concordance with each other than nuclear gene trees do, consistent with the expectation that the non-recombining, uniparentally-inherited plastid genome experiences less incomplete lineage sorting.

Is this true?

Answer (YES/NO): YES